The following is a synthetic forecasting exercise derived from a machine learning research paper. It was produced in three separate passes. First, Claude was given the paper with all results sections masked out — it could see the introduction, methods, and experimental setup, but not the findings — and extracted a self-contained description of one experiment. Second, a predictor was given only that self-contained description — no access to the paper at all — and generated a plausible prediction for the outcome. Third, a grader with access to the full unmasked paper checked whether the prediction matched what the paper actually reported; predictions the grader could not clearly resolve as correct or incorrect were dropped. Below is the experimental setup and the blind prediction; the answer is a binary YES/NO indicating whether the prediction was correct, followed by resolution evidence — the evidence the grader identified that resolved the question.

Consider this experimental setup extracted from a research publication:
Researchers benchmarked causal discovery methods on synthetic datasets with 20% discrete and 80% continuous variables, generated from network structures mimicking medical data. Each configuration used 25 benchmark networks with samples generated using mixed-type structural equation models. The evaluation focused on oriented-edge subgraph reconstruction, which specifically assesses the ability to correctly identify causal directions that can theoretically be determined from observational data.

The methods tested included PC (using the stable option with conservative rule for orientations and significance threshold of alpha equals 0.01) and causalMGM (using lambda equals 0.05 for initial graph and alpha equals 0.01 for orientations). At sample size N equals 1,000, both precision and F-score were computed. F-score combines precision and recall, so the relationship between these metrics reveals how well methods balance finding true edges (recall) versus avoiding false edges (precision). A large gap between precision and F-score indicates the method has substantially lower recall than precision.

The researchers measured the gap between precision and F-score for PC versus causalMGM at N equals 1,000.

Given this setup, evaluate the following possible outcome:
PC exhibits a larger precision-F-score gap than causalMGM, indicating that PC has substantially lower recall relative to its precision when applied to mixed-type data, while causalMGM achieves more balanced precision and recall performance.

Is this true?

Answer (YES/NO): YES